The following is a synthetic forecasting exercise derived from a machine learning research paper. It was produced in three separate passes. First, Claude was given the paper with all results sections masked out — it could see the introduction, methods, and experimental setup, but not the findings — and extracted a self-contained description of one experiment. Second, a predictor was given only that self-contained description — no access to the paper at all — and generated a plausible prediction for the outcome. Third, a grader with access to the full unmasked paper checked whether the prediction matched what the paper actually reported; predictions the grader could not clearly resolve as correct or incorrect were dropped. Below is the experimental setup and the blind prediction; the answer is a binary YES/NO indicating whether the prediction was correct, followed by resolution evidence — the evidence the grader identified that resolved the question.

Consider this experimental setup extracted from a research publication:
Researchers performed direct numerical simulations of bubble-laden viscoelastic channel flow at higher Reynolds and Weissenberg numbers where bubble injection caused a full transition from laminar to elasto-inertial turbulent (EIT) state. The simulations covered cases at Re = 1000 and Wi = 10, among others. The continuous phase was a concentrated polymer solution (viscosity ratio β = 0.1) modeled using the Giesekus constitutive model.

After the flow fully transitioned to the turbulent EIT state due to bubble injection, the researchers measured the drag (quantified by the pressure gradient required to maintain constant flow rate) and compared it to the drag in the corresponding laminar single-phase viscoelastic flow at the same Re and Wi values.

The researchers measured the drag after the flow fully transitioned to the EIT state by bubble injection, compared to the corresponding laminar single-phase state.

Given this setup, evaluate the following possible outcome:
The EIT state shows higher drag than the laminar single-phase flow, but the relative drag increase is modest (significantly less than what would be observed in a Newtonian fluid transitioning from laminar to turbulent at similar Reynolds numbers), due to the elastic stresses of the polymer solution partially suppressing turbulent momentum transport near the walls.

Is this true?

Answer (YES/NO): NO